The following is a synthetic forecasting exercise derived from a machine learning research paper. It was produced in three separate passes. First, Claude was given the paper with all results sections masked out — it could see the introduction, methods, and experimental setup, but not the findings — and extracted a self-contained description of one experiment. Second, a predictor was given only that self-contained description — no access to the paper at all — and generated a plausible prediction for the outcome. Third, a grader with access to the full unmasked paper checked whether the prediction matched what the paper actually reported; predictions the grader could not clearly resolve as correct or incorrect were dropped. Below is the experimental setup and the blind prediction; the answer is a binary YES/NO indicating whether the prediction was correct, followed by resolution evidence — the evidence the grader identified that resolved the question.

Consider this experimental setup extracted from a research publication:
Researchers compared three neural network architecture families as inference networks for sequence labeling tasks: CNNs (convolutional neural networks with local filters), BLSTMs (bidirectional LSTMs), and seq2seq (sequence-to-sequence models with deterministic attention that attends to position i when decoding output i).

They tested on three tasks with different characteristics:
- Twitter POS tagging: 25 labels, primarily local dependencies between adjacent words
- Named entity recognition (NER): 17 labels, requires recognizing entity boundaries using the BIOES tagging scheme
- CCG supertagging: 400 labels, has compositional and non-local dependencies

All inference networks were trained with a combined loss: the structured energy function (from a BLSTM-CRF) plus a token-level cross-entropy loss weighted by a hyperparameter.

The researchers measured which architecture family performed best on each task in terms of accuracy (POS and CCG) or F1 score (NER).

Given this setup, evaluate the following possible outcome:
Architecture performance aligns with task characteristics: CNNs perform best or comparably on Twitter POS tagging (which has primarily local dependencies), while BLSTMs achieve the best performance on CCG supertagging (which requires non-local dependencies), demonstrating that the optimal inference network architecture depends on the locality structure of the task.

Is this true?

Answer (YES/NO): NO